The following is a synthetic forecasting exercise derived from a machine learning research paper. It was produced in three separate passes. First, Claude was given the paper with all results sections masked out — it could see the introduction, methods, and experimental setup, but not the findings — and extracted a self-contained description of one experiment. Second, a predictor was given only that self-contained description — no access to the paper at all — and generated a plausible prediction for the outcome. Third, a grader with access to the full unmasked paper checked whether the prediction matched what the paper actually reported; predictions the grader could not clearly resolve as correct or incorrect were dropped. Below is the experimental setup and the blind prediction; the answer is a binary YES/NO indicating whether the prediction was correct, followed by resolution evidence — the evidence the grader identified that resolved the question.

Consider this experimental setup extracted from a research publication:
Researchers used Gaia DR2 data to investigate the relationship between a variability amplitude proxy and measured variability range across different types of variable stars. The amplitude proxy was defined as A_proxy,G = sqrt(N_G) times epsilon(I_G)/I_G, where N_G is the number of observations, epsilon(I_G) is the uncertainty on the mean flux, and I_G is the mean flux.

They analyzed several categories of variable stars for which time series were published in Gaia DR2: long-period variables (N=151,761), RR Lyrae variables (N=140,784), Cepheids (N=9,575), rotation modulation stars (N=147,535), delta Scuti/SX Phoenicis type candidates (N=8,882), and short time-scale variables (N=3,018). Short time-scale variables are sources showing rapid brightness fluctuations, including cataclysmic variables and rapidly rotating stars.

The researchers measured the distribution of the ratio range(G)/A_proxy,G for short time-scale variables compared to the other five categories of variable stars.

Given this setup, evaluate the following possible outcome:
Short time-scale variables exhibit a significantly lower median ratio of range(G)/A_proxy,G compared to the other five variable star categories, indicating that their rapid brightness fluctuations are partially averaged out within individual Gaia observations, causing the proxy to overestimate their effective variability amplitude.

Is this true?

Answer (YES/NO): NO